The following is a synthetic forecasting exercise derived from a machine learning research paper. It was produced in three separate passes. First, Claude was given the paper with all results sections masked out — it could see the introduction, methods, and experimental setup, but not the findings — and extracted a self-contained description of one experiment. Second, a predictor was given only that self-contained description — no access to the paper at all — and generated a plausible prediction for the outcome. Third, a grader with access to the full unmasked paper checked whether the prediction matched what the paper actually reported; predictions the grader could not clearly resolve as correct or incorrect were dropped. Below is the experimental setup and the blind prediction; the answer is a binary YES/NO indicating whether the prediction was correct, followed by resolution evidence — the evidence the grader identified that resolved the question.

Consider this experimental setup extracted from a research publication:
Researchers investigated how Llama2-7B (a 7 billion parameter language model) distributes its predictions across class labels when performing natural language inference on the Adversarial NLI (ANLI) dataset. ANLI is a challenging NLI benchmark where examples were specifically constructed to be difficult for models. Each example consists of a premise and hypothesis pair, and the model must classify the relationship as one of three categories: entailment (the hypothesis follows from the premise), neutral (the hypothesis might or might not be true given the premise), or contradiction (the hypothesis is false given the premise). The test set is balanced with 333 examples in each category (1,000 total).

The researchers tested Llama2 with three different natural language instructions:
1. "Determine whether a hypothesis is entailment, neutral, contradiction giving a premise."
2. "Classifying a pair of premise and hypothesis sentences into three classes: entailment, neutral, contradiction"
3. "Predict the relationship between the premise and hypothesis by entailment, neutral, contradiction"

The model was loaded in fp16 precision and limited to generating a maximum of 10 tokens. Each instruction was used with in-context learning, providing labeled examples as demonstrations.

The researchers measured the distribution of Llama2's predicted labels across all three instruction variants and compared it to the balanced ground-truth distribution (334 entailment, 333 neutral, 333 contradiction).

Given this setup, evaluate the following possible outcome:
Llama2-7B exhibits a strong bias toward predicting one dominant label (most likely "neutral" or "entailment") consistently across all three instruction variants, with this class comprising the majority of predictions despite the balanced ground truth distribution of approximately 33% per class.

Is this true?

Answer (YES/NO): YES